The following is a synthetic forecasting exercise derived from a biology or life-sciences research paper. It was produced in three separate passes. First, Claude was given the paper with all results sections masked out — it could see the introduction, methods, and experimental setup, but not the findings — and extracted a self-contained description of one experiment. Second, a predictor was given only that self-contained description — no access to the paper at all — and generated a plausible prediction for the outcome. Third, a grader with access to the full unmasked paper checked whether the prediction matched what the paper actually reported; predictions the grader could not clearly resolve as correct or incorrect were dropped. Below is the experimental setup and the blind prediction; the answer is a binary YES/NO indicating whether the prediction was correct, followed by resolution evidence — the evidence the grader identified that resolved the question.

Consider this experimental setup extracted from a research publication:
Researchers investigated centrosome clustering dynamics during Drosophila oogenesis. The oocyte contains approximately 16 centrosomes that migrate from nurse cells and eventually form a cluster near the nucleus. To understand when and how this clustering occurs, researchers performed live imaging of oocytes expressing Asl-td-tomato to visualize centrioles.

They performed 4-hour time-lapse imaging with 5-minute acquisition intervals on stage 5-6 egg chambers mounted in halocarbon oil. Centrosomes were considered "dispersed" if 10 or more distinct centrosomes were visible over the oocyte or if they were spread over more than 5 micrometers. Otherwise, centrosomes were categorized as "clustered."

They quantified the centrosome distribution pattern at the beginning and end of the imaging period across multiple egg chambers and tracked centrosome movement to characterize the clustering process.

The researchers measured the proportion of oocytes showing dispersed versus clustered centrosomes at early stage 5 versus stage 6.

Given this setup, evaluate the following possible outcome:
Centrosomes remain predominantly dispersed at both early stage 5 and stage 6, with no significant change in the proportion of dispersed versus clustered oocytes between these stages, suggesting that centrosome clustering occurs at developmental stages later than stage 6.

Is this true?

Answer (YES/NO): NO